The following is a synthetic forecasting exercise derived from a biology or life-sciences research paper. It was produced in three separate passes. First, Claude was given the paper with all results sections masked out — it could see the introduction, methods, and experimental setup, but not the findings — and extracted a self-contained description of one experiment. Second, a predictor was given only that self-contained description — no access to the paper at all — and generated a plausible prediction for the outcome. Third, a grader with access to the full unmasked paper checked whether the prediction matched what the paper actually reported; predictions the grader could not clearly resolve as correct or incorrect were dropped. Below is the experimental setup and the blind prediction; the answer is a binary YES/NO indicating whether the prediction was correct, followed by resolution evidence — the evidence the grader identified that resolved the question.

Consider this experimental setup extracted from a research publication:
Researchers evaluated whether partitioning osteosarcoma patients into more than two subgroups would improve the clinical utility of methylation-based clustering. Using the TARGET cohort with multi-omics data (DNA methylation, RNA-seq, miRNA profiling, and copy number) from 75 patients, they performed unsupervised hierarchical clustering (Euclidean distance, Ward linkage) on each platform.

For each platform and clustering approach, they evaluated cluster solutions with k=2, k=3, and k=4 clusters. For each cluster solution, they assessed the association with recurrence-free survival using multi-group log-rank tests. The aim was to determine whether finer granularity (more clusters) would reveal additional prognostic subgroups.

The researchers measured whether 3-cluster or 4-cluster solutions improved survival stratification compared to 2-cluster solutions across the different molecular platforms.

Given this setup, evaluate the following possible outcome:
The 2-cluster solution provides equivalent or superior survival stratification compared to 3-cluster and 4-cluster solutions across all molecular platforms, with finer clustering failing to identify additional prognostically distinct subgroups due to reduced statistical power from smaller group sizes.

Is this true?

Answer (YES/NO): NO